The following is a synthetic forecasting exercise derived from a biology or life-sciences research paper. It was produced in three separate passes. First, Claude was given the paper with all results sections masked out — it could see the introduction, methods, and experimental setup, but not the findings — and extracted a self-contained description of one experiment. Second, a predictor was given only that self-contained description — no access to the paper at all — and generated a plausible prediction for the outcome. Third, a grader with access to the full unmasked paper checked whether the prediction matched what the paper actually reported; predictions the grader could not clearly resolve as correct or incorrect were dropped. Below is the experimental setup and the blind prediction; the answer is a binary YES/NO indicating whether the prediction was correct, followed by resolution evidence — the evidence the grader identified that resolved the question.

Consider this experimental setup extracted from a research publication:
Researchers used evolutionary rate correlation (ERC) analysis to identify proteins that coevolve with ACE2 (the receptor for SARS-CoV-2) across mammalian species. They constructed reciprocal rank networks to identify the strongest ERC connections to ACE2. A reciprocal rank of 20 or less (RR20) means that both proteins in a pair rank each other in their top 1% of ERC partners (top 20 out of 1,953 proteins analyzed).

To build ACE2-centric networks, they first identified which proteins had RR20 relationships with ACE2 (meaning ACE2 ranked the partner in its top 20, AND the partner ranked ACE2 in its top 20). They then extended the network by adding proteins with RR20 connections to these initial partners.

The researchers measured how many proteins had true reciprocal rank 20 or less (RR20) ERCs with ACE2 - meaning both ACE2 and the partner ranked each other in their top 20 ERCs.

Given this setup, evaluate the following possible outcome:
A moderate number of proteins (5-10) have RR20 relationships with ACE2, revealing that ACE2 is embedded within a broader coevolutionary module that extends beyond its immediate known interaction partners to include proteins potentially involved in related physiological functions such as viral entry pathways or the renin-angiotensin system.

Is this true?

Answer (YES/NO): NO